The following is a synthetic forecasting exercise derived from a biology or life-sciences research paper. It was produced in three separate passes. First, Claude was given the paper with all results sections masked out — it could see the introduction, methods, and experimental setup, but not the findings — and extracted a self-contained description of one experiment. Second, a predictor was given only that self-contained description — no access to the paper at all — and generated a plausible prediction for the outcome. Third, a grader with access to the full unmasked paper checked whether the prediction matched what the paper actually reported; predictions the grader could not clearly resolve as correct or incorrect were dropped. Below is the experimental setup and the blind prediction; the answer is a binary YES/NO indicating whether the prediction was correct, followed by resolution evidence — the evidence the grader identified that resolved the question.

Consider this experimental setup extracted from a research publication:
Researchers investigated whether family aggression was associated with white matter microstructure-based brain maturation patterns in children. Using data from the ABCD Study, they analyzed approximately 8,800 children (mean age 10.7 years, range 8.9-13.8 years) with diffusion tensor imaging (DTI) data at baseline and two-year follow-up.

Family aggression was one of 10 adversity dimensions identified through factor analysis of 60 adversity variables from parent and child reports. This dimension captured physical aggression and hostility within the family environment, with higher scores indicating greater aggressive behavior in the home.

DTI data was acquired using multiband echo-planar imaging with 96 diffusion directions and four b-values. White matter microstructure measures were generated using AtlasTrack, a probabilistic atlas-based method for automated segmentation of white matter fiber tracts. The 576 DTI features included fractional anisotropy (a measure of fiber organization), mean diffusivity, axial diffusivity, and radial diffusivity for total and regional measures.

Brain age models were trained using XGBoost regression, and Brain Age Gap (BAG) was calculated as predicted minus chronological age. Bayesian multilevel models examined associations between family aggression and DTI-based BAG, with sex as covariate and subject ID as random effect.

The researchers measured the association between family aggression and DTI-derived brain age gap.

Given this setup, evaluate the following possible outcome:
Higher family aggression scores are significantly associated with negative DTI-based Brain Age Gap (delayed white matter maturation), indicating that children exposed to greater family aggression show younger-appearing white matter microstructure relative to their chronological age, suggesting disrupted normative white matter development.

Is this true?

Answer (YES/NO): NO